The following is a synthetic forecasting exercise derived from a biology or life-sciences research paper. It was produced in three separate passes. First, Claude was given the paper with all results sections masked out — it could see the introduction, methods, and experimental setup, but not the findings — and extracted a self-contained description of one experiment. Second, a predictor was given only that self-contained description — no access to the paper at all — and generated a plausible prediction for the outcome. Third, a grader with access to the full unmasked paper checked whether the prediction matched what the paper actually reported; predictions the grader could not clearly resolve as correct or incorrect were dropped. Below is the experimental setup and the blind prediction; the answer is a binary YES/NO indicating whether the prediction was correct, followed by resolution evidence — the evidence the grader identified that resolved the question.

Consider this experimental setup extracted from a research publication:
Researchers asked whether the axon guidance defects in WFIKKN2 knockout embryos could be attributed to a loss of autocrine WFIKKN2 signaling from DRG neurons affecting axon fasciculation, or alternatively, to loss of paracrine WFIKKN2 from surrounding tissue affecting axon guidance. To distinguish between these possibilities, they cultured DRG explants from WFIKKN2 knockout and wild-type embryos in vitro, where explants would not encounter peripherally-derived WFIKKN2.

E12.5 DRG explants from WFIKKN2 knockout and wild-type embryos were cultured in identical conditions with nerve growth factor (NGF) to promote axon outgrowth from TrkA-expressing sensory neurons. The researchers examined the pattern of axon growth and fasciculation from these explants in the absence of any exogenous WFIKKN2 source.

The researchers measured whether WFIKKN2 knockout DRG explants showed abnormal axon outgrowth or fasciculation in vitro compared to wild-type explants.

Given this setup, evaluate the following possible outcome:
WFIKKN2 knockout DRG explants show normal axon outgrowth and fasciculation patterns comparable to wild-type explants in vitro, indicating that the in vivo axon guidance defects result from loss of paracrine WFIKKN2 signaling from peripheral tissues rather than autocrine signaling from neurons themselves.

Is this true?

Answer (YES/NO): YES